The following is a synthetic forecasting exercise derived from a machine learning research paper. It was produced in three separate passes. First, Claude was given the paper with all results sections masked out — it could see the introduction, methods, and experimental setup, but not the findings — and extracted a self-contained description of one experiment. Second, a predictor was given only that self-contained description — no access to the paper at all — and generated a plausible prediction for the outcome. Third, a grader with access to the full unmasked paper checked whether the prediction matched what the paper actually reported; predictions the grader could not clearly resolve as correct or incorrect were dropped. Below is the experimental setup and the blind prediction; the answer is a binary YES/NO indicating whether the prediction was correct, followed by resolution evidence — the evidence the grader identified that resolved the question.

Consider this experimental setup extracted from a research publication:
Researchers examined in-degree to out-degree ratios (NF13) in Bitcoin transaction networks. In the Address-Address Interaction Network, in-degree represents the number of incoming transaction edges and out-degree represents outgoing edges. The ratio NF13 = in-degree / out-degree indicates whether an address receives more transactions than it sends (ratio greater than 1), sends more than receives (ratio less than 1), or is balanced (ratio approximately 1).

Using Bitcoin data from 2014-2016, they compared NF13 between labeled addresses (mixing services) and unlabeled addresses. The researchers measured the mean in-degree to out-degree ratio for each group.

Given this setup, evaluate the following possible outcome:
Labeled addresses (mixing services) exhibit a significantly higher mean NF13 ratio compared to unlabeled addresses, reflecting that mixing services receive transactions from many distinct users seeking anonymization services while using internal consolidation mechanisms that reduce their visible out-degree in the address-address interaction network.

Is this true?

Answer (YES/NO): NO